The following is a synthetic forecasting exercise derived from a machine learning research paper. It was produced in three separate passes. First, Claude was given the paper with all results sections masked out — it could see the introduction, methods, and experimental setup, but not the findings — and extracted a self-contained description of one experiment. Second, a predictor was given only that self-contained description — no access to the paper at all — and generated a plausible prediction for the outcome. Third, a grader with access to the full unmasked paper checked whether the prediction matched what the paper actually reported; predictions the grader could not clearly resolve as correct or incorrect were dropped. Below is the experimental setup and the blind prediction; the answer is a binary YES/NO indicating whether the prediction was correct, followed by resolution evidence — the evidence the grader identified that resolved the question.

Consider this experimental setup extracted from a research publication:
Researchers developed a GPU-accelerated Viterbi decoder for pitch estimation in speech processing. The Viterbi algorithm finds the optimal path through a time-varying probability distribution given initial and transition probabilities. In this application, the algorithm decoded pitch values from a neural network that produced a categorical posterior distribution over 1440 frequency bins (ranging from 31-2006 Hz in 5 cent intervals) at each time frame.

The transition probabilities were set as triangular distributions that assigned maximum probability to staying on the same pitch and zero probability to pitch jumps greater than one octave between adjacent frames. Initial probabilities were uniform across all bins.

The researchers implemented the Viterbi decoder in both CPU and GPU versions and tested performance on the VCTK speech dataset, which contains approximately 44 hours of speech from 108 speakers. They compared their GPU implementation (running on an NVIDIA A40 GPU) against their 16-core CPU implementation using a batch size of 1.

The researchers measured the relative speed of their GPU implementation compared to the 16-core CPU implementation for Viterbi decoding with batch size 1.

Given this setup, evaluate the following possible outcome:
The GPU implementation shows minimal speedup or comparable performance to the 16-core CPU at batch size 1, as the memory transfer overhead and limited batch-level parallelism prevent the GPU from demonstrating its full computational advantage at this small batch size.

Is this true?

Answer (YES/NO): NO